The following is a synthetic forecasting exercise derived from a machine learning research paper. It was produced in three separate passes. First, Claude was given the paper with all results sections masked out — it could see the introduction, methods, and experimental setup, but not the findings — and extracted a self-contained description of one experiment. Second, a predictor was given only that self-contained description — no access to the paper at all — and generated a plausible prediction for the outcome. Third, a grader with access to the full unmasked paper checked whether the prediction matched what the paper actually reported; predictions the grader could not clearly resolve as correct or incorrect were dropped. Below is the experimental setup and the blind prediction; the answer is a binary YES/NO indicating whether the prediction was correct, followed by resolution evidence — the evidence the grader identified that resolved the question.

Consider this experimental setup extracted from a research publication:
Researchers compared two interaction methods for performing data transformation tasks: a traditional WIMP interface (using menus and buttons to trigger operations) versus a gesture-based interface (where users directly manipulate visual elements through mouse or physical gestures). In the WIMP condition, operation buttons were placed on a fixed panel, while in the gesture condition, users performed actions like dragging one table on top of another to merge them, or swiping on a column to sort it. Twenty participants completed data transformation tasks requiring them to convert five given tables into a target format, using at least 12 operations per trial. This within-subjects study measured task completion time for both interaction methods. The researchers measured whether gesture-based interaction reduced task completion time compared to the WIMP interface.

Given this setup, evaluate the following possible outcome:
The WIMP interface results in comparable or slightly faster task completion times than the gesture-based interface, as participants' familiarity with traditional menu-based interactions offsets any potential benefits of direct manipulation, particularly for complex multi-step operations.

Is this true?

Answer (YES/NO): YES